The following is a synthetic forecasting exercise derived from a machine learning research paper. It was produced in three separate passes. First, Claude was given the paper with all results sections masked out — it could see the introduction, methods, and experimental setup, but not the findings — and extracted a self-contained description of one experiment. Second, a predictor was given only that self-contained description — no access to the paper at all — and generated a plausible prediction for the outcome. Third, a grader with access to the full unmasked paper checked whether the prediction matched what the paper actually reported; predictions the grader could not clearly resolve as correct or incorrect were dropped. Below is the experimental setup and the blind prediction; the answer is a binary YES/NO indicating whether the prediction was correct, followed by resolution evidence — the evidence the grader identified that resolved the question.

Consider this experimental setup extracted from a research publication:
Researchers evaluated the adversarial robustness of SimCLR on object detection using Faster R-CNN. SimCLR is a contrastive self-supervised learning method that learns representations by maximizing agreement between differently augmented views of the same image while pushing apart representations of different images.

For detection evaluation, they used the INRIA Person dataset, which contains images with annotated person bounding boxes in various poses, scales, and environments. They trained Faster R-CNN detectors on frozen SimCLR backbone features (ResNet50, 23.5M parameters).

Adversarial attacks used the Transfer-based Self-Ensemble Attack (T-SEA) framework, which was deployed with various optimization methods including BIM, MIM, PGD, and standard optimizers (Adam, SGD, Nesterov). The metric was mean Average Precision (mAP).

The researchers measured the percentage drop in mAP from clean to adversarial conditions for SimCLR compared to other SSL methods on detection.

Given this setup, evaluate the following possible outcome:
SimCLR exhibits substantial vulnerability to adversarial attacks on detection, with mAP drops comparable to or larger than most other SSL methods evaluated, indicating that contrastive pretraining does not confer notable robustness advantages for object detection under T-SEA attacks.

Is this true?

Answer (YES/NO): YES